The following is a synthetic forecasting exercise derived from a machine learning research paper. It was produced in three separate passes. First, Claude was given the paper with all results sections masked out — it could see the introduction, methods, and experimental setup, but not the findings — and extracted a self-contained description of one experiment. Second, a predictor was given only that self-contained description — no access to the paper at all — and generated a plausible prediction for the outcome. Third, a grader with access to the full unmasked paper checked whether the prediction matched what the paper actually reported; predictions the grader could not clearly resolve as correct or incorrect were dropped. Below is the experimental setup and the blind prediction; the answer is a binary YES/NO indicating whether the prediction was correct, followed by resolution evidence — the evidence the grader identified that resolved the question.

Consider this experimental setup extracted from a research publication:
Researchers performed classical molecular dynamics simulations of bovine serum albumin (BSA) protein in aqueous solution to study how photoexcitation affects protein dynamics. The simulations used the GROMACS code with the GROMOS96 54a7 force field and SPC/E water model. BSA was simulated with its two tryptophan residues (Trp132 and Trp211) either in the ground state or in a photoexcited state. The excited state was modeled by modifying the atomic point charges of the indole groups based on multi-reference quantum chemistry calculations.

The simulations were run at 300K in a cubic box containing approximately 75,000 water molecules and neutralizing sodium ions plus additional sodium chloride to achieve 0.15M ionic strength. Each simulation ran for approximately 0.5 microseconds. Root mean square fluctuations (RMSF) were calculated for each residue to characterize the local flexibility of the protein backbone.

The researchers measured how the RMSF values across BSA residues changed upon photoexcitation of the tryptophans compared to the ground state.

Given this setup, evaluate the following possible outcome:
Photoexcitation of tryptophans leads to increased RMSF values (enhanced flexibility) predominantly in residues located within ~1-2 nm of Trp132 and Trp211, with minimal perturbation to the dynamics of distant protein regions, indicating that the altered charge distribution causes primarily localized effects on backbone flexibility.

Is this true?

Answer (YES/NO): NO